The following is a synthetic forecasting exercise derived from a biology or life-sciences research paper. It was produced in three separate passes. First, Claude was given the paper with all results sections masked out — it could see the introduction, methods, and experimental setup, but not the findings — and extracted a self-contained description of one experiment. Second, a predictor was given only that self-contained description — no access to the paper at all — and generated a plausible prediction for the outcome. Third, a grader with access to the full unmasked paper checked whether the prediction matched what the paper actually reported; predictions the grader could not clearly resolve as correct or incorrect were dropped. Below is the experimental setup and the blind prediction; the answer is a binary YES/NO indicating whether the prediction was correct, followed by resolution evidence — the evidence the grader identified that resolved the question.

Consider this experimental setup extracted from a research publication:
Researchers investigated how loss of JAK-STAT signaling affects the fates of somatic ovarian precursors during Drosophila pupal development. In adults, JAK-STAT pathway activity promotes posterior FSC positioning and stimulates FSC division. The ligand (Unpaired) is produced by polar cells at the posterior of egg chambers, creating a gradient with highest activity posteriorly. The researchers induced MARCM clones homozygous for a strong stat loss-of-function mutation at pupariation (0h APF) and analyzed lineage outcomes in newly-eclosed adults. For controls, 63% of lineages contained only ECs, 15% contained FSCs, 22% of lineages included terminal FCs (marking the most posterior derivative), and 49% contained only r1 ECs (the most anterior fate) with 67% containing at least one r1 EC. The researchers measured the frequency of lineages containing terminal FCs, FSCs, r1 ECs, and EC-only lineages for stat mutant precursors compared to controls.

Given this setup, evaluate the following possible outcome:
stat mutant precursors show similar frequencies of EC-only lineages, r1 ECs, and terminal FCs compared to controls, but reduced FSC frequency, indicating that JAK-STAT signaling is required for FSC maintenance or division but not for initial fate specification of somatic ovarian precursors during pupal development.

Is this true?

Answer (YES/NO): NO